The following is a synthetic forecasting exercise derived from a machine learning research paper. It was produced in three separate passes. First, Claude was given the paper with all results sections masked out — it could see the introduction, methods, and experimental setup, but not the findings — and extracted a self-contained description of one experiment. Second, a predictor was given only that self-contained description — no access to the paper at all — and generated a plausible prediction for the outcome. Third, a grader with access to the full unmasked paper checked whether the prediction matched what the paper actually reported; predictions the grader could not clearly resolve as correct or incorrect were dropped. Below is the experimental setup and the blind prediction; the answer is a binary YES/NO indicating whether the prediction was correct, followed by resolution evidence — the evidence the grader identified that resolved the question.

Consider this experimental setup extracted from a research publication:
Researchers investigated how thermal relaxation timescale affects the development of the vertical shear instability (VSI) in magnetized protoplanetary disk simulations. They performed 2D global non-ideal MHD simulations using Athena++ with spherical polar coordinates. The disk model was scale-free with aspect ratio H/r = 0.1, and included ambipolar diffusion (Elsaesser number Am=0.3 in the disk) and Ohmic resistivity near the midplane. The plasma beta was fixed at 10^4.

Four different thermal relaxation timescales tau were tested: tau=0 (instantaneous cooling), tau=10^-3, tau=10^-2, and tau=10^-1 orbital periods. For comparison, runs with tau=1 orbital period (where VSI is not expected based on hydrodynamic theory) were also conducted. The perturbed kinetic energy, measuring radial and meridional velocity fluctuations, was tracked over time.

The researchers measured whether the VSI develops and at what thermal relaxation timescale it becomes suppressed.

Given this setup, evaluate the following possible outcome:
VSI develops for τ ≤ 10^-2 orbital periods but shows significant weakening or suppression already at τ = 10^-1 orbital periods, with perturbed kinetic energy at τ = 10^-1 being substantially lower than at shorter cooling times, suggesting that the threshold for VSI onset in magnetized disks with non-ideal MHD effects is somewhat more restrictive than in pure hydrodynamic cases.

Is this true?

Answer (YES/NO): NO